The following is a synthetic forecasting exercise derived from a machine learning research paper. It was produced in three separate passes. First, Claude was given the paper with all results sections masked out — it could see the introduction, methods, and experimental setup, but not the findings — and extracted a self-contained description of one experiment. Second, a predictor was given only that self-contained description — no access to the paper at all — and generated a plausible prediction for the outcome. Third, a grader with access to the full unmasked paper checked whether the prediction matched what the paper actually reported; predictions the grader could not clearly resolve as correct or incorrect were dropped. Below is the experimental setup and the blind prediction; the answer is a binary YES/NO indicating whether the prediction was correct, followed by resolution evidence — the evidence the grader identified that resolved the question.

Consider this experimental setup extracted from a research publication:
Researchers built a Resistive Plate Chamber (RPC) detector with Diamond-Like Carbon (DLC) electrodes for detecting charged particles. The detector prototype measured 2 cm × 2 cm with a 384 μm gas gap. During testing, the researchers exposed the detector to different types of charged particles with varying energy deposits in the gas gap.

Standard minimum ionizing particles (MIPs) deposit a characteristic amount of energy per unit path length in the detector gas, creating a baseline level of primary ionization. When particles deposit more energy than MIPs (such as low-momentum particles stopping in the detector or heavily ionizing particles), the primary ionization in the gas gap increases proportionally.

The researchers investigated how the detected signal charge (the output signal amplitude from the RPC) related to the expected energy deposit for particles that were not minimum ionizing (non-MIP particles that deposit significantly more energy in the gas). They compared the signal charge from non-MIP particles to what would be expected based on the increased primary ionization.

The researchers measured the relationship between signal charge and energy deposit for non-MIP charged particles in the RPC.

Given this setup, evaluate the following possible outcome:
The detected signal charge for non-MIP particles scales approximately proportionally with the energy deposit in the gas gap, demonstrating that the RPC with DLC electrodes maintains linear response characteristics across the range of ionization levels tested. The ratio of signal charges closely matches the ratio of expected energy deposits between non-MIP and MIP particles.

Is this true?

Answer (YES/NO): NO